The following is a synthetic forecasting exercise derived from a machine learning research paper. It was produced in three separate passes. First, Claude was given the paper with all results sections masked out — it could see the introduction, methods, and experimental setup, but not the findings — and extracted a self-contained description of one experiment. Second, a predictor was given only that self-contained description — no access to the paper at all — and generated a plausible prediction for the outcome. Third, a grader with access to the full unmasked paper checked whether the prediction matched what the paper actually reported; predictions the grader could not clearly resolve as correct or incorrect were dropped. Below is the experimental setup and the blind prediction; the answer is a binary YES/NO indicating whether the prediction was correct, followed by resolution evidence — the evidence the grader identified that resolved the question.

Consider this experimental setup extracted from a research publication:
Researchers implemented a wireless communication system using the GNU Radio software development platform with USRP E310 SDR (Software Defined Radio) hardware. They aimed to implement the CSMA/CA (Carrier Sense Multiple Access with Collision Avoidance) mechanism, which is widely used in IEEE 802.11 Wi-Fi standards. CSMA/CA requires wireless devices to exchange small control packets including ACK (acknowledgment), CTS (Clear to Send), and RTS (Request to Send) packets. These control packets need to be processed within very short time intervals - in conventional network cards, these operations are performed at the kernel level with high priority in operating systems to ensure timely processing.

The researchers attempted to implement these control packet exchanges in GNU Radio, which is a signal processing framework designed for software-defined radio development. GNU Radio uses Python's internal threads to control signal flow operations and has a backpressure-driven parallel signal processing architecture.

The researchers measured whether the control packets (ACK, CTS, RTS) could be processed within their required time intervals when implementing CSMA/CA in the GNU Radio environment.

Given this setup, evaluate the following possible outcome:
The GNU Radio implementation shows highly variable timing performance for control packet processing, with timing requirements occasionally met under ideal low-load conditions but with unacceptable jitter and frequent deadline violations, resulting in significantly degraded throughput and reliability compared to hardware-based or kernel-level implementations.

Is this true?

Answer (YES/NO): NO